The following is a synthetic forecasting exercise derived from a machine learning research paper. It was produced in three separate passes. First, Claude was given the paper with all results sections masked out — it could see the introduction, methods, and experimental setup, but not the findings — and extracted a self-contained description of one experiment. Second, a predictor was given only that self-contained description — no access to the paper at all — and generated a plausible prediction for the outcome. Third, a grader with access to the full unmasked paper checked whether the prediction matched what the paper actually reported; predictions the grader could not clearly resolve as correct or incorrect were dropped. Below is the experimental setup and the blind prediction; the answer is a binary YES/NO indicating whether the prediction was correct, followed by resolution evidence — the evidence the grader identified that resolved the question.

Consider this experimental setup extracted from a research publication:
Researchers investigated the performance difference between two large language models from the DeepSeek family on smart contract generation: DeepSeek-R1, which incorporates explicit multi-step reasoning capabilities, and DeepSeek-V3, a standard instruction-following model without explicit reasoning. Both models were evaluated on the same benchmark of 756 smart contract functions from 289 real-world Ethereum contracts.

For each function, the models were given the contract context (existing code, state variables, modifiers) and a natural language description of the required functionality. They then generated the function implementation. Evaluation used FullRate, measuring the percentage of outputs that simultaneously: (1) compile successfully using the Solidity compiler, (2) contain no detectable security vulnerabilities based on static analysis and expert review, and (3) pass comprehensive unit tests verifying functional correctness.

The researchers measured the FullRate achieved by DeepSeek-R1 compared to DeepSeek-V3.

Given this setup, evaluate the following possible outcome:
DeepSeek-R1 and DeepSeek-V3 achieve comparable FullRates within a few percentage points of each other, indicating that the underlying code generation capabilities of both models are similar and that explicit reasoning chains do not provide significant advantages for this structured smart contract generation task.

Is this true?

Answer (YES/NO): NO